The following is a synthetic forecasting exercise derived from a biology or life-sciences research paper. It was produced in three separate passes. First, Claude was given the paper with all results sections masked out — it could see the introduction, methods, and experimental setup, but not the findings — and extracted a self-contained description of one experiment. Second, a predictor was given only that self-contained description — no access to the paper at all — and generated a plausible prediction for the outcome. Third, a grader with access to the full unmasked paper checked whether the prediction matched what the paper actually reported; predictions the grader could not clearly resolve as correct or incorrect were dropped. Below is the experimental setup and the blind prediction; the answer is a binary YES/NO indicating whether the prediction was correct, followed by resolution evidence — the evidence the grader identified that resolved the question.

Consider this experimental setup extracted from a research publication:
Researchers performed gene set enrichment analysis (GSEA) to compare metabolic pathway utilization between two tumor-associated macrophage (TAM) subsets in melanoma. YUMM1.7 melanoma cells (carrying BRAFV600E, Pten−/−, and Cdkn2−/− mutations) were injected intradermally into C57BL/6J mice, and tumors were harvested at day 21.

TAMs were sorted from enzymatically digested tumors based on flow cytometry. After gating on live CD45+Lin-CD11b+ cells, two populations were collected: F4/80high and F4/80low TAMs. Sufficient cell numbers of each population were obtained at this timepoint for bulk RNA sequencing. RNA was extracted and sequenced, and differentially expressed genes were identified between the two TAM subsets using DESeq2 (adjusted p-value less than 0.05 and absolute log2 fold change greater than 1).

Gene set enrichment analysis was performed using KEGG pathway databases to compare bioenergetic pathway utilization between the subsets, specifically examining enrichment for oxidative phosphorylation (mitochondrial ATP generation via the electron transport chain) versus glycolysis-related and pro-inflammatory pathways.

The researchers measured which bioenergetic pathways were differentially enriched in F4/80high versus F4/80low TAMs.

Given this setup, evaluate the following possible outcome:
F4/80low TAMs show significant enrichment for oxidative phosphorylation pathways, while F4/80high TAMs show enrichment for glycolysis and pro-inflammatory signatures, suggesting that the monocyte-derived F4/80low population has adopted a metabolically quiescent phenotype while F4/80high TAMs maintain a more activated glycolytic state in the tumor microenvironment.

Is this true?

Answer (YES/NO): NO